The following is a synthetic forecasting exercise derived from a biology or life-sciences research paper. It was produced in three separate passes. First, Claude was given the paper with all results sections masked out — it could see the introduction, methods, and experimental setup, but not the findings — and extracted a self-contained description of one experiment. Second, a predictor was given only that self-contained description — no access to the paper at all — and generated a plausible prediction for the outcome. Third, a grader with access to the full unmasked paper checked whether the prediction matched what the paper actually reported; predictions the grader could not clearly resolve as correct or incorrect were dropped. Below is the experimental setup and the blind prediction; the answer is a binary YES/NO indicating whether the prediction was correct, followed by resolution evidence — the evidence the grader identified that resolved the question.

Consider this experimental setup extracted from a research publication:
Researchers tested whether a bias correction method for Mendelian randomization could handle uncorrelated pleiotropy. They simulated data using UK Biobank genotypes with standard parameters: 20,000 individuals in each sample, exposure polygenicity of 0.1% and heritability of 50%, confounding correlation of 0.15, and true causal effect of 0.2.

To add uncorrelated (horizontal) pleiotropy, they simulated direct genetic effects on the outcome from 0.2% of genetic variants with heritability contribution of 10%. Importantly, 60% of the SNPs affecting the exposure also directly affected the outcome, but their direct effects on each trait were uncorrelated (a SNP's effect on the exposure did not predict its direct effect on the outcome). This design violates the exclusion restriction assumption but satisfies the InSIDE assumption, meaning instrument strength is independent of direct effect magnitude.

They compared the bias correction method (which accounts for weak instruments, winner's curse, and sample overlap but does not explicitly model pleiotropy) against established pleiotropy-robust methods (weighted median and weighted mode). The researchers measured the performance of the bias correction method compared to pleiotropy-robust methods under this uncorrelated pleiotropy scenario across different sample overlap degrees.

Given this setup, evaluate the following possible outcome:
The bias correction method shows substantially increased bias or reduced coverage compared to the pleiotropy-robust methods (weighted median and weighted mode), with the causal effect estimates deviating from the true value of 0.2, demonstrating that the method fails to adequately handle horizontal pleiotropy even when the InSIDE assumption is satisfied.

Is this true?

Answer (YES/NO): NO